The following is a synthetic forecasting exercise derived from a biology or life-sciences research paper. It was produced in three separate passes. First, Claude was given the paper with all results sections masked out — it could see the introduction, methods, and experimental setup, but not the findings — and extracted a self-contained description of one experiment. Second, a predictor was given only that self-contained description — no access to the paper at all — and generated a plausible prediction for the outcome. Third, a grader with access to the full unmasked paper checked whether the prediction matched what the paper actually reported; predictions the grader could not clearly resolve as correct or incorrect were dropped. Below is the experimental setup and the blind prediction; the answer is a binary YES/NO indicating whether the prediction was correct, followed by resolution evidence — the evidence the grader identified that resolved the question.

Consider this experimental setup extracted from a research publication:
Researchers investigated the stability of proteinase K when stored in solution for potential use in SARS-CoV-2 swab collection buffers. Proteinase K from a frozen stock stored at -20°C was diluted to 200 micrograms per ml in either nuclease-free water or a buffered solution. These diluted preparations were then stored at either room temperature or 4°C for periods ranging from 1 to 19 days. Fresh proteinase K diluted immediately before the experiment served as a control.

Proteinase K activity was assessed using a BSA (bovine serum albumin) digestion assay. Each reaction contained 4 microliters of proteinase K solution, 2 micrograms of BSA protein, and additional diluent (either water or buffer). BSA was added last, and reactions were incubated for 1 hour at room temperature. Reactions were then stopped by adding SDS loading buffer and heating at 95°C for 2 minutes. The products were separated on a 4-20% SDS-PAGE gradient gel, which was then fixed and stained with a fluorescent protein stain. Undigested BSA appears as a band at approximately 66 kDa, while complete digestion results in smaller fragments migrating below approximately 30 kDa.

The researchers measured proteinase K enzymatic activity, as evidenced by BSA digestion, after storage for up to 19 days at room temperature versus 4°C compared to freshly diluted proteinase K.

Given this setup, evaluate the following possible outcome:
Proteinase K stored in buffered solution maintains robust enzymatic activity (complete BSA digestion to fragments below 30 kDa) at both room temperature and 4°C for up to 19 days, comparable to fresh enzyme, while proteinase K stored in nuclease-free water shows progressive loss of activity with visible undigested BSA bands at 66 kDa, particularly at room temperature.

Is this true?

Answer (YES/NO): NO